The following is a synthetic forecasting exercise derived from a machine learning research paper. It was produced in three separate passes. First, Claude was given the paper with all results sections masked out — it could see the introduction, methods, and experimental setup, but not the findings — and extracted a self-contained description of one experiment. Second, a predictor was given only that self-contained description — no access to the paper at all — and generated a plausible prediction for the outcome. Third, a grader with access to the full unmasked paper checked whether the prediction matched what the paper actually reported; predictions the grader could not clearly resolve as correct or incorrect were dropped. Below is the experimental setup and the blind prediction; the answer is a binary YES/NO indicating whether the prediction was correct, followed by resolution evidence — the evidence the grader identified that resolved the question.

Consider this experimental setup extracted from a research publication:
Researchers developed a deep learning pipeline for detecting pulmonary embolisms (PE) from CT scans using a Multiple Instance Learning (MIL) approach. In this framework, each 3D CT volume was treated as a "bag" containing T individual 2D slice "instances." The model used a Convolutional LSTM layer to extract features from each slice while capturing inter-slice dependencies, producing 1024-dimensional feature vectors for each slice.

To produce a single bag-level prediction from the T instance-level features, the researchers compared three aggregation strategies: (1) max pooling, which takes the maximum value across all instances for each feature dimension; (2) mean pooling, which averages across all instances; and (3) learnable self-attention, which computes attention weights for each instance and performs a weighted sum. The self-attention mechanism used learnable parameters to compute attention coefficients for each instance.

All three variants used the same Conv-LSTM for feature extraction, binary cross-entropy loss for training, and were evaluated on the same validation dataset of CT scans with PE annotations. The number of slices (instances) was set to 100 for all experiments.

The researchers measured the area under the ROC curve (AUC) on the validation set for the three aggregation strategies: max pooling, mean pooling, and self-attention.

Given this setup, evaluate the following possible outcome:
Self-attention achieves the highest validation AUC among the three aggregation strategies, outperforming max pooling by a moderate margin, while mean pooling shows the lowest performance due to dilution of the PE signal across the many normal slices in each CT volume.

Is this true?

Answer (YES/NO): NO